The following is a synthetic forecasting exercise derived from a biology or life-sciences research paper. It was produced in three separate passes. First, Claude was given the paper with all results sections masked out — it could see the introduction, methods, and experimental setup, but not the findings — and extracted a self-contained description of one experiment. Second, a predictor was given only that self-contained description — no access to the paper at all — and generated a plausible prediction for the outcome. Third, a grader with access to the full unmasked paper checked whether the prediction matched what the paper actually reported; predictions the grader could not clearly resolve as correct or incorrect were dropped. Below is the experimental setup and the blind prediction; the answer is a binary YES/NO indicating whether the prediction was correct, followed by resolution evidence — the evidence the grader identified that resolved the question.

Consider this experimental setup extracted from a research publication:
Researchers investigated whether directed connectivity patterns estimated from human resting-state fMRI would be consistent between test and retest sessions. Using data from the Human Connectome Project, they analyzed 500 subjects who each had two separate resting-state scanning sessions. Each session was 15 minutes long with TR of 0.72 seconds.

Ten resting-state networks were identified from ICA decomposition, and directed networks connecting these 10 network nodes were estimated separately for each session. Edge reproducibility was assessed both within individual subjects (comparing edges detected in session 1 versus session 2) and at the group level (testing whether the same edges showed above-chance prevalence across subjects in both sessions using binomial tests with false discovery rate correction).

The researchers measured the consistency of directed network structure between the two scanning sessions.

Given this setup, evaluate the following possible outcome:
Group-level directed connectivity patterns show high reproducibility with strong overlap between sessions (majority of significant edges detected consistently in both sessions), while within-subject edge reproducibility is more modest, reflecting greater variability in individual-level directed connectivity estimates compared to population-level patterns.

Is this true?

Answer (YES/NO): YES